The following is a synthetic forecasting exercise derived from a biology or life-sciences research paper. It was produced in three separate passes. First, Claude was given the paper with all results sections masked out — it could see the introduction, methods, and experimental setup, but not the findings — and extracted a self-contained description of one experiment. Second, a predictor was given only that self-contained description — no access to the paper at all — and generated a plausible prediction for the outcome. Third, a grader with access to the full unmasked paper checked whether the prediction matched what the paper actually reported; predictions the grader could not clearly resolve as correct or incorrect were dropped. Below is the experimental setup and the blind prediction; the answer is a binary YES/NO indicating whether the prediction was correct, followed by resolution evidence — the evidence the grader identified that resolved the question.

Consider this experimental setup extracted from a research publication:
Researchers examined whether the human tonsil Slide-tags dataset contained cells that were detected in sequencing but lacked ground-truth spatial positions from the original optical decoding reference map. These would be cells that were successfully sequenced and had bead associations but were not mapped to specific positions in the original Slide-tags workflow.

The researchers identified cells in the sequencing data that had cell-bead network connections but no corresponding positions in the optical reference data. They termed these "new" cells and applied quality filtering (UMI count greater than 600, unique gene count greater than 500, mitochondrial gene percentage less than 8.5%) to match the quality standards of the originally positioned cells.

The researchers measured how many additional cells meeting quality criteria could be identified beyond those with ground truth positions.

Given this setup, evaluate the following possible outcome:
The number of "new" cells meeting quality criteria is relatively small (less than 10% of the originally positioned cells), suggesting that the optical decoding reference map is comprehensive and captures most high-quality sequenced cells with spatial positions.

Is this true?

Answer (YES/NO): NO